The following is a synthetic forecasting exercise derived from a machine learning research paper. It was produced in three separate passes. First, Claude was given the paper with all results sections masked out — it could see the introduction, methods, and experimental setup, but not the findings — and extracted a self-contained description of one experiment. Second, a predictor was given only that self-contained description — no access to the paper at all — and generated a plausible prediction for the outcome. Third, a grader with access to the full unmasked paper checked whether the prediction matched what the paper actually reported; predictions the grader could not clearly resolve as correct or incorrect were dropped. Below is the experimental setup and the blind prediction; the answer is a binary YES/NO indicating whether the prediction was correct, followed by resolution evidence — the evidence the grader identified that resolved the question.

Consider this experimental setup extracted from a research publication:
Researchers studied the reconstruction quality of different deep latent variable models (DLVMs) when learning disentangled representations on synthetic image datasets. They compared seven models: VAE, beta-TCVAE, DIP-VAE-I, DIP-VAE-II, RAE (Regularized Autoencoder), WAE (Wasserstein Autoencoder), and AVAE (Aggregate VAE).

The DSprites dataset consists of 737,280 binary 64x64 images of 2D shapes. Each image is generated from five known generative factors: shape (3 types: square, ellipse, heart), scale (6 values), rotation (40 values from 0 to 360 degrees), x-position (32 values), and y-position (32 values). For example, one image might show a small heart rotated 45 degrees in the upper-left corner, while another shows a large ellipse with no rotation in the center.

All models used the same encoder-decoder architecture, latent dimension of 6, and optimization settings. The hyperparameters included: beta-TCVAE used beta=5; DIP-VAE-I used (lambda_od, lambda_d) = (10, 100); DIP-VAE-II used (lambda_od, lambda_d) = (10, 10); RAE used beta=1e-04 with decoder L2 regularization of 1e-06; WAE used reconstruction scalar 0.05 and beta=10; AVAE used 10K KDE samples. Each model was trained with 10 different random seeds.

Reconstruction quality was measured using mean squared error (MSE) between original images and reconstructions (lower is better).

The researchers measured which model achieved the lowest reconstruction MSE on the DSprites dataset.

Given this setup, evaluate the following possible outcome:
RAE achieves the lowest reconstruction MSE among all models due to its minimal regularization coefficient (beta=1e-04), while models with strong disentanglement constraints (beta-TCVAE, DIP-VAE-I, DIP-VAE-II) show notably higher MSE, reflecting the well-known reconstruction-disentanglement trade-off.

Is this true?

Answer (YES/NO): NO